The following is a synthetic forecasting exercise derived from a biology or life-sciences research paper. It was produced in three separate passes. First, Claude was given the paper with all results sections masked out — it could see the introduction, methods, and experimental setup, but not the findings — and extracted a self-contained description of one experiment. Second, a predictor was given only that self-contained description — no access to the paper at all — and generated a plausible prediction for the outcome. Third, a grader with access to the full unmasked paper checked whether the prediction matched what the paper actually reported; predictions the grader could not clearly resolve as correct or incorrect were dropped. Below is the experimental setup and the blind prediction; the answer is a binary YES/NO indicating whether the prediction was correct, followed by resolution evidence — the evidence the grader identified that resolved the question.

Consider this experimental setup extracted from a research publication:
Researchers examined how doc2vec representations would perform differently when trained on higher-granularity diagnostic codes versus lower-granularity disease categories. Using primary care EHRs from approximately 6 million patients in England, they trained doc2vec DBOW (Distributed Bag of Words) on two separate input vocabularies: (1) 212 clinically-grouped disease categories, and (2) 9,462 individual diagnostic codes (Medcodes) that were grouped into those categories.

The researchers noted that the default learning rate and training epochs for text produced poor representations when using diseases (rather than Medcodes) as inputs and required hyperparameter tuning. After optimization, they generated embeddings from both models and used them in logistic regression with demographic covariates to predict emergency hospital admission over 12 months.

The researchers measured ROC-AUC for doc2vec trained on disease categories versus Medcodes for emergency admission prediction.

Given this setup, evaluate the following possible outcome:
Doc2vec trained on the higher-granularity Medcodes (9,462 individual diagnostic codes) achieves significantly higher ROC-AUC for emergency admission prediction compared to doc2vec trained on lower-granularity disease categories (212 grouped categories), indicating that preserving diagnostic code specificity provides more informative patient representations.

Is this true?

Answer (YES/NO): NO